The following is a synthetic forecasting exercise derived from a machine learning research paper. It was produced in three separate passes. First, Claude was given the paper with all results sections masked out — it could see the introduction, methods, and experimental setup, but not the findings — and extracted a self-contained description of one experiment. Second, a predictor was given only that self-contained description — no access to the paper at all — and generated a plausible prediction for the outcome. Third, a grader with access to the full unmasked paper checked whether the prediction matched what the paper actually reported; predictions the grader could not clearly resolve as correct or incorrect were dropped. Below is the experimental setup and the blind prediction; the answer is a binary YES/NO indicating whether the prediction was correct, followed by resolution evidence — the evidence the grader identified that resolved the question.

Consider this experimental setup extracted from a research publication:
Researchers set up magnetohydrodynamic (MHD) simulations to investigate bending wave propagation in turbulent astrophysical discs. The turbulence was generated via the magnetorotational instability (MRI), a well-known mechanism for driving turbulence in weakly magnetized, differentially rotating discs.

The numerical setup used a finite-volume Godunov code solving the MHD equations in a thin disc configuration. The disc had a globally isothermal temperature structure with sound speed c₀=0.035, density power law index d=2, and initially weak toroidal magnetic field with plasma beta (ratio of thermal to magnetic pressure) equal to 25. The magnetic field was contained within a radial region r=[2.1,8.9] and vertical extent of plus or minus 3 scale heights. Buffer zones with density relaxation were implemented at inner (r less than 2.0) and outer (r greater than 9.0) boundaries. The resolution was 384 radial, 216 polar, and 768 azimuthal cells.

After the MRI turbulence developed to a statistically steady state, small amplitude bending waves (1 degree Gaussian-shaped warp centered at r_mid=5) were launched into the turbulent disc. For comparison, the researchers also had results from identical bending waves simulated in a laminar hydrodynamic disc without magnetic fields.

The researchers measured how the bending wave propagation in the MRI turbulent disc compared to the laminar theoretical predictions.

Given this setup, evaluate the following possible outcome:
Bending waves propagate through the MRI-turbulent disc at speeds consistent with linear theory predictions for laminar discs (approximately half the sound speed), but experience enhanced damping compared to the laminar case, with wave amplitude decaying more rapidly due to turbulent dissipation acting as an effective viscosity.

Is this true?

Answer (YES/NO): NO